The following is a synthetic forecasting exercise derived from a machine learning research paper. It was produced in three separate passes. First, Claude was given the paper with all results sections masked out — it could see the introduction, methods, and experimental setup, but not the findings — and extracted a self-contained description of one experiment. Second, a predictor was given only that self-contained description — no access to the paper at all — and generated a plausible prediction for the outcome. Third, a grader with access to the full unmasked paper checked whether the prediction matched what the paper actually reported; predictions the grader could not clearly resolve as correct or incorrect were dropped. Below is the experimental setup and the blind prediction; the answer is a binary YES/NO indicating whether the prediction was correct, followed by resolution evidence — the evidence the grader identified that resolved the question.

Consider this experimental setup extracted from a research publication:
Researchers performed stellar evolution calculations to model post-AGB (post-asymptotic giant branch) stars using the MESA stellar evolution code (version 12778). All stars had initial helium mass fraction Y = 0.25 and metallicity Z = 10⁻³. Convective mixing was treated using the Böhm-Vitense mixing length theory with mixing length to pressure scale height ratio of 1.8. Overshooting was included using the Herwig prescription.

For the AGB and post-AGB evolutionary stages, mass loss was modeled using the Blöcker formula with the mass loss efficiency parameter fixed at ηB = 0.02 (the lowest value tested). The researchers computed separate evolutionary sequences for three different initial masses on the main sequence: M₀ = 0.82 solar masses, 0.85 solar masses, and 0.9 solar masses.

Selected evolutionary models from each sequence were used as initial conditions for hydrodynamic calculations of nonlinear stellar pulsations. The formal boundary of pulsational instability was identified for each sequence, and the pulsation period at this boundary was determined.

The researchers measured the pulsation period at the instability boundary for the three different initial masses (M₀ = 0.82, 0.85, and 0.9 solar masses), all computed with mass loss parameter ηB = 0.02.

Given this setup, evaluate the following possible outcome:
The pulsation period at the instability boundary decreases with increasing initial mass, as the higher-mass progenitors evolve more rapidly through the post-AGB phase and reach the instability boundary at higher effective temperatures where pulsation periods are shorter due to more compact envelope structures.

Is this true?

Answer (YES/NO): NO